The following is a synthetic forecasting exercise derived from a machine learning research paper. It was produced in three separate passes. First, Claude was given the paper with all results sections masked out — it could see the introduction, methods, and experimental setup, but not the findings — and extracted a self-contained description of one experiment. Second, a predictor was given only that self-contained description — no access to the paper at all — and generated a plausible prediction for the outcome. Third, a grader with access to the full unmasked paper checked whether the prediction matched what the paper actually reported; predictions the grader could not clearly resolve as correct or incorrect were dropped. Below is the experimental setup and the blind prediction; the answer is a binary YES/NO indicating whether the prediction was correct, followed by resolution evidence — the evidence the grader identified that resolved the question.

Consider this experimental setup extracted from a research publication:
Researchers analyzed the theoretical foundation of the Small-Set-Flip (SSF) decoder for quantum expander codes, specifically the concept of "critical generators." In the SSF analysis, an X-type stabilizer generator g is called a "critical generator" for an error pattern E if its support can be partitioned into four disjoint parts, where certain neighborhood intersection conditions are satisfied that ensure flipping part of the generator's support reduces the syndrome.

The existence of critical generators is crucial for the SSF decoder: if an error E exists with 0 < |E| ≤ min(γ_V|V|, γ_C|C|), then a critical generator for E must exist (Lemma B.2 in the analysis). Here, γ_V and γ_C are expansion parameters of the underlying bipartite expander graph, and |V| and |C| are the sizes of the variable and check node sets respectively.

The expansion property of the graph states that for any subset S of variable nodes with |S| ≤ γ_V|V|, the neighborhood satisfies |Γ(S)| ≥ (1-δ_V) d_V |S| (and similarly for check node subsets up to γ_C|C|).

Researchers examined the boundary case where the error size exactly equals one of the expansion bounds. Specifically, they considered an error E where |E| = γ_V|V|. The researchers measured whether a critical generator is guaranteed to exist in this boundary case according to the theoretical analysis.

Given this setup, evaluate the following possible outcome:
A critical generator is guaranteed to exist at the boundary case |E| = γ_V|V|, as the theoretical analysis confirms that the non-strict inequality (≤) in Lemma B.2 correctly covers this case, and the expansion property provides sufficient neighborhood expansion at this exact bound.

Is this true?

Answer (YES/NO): YES